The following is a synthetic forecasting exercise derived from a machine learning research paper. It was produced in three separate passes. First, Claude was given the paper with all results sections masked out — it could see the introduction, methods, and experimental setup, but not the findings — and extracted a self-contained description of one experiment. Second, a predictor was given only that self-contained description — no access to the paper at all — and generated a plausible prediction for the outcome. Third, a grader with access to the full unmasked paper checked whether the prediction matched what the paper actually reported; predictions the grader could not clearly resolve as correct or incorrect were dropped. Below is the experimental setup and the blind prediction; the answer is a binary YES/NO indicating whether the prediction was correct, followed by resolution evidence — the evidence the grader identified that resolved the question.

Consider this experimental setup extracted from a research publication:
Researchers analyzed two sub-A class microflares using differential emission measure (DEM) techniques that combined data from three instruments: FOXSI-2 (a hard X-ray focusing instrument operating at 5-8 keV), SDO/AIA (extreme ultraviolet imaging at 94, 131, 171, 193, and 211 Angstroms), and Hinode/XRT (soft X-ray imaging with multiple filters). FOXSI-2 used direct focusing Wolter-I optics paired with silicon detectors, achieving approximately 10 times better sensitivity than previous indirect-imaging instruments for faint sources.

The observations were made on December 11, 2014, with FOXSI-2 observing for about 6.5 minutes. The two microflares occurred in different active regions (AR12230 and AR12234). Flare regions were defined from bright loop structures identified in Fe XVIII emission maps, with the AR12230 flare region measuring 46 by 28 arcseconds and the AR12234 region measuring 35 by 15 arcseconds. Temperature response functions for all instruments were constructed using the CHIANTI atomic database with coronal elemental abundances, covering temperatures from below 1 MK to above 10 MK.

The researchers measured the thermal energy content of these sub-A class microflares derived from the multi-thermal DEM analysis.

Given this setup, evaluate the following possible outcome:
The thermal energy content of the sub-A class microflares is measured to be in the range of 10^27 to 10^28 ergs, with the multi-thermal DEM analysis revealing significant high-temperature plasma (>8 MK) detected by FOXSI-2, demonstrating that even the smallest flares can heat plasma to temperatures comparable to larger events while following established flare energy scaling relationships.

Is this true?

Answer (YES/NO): NO